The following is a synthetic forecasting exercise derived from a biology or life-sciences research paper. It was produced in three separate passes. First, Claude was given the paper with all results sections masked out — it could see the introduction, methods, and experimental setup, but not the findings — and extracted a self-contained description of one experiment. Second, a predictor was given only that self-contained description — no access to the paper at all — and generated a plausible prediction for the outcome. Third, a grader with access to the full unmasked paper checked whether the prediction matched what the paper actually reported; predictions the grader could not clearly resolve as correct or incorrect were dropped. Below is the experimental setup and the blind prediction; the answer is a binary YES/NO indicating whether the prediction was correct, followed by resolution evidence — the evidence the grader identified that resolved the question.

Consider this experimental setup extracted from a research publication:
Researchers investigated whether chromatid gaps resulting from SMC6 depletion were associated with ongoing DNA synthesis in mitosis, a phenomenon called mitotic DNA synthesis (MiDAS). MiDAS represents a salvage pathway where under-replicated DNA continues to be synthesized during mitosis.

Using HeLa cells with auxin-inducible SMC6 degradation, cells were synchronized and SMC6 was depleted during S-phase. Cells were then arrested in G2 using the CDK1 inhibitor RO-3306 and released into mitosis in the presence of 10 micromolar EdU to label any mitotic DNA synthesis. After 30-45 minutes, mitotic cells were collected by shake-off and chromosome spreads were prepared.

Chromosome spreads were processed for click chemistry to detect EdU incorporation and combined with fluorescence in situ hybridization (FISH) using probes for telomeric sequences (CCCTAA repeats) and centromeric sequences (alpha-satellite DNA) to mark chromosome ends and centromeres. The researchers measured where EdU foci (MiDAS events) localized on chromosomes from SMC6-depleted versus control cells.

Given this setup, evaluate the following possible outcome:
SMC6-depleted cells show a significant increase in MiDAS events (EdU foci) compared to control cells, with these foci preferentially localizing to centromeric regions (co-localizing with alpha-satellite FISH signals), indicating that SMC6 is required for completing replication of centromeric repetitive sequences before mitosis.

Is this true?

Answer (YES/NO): NO